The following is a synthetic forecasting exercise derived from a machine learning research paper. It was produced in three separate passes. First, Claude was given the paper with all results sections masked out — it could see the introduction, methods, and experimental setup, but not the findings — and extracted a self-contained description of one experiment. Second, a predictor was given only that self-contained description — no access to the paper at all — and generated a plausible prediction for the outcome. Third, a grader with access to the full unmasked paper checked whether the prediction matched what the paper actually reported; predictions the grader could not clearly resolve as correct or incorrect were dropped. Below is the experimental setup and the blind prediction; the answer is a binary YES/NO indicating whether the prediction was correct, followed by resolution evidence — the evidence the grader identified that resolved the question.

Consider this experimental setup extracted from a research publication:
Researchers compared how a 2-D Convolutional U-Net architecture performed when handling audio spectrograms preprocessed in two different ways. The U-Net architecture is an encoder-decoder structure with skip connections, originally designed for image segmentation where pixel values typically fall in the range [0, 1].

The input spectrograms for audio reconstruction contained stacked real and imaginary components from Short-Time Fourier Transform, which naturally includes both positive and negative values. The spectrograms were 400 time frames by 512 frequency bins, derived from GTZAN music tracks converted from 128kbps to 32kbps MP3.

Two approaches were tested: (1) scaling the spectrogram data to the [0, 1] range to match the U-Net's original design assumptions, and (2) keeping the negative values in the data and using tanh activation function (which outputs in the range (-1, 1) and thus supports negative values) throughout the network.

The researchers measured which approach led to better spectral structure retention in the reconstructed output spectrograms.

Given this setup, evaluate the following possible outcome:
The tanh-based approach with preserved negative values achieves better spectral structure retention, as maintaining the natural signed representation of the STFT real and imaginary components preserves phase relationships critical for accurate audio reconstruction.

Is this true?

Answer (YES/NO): YES